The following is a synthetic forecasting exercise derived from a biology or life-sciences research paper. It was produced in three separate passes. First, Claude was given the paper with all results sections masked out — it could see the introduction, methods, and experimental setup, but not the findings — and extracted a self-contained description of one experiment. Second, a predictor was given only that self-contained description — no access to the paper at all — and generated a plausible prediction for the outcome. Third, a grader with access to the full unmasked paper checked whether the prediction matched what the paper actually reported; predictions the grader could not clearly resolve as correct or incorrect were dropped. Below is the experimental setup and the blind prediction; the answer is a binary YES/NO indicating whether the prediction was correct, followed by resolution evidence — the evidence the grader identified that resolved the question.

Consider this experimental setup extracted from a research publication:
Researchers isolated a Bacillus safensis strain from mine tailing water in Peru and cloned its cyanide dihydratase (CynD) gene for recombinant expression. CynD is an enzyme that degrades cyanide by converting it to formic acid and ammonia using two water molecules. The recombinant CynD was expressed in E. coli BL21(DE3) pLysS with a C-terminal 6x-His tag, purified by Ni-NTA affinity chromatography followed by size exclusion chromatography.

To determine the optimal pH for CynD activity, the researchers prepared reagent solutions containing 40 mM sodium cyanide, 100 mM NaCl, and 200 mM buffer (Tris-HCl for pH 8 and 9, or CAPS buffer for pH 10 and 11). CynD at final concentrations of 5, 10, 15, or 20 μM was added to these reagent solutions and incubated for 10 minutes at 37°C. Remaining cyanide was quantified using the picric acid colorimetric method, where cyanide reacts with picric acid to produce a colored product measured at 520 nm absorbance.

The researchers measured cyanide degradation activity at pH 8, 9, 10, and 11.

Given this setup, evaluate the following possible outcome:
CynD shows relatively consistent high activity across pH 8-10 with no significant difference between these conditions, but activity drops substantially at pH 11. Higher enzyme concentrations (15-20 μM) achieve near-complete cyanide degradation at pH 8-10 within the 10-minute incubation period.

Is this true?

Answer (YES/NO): NO